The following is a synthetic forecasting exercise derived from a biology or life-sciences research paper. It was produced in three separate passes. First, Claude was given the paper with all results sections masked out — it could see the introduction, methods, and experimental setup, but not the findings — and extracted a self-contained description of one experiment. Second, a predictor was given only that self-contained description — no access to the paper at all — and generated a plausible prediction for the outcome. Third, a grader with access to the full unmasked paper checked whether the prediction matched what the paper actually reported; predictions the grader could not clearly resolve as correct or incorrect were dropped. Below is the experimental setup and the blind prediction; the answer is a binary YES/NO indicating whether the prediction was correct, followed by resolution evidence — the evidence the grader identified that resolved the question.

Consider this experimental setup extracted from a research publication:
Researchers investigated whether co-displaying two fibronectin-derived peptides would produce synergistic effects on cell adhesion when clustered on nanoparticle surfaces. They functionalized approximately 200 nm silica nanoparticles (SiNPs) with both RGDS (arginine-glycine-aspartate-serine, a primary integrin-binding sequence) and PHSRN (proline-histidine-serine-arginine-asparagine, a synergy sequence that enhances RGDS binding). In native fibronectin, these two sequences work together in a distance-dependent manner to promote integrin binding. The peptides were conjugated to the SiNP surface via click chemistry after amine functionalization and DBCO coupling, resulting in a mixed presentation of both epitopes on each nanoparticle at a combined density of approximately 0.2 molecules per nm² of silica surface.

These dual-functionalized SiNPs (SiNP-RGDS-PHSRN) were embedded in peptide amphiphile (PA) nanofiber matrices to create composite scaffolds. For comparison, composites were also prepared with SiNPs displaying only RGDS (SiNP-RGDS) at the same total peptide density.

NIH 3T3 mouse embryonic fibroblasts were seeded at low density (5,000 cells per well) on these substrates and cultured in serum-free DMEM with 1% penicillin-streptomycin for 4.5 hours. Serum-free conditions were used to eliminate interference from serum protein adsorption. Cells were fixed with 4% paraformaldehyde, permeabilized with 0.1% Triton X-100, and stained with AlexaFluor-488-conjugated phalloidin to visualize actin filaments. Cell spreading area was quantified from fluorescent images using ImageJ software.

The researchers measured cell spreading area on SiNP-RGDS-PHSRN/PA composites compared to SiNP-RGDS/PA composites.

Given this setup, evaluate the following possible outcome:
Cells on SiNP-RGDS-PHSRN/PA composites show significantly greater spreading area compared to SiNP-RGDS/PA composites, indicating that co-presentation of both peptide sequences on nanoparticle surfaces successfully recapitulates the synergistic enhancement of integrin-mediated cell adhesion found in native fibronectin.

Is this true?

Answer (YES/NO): YES